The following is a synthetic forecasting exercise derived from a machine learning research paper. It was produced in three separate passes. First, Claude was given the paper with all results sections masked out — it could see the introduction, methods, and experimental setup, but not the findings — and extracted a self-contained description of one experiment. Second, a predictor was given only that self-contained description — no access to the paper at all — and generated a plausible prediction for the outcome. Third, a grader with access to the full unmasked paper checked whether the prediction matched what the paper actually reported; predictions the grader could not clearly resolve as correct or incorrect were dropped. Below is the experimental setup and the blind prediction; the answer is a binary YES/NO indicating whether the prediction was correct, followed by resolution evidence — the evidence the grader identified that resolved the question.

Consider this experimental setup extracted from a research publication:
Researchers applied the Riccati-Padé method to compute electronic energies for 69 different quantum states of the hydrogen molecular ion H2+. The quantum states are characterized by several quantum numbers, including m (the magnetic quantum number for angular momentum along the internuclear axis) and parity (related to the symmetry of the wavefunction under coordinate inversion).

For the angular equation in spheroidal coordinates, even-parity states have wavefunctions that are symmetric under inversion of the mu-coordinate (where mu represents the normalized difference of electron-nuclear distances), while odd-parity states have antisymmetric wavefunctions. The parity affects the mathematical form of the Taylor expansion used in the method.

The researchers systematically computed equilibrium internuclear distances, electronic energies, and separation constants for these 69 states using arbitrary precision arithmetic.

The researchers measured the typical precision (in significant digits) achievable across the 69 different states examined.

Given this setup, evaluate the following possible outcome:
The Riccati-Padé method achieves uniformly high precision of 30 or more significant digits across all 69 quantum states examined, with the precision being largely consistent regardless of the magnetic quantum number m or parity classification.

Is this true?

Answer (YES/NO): NO